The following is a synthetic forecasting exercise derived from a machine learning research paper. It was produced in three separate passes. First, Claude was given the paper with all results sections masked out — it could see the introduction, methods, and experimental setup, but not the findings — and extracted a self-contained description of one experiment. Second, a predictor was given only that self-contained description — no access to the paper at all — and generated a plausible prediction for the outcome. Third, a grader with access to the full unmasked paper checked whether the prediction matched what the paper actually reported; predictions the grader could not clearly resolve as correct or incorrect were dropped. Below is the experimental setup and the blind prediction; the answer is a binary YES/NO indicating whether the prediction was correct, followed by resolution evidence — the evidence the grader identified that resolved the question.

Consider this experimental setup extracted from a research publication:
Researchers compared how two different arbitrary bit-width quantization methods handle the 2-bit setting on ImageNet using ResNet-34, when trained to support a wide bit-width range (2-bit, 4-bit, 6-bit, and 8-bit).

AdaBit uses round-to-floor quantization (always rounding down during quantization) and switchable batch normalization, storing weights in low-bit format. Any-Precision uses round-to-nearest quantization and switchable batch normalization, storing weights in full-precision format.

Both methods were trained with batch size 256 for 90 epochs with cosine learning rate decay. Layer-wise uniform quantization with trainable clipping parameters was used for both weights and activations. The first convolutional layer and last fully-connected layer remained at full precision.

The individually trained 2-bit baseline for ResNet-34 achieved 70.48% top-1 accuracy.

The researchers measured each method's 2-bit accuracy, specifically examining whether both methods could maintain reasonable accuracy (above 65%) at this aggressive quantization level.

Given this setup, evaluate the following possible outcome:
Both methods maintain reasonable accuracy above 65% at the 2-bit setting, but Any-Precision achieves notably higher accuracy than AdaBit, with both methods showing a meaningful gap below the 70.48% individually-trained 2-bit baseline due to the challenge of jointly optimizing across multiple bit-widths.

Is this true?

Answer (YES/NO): NO